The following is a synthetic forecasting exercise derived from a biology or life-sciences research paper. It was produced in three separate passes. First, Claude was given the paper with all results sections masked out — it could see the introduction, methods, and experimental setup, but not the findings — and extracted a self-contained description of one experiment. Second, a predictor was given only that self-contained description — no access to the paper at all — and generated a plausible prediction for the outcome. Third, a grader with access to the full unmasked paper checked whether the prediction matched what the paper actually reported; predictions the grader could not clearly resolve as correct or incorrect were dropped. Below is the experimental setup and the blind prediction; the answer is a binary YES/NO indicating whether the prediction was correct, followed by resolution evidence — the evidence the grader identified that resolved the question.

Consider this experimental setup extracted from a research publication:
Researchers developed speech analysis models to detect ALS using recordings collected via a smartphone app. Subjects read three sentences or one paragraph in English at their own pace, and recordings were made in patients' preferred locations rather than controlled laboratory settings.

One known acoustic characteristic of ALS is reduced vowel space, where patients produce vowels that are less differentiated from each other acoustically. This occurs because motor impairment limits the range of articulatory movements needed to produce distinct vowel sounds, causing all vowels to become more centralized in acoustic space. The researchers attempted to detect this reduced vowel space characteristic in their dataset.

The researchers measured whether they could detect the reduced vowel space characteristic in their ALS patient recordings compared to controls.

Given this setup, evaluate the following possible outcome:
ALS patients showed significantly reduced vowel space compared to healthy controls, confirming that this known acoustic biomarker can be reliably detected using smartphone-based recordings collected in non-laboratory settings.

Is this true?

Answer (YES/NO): NO